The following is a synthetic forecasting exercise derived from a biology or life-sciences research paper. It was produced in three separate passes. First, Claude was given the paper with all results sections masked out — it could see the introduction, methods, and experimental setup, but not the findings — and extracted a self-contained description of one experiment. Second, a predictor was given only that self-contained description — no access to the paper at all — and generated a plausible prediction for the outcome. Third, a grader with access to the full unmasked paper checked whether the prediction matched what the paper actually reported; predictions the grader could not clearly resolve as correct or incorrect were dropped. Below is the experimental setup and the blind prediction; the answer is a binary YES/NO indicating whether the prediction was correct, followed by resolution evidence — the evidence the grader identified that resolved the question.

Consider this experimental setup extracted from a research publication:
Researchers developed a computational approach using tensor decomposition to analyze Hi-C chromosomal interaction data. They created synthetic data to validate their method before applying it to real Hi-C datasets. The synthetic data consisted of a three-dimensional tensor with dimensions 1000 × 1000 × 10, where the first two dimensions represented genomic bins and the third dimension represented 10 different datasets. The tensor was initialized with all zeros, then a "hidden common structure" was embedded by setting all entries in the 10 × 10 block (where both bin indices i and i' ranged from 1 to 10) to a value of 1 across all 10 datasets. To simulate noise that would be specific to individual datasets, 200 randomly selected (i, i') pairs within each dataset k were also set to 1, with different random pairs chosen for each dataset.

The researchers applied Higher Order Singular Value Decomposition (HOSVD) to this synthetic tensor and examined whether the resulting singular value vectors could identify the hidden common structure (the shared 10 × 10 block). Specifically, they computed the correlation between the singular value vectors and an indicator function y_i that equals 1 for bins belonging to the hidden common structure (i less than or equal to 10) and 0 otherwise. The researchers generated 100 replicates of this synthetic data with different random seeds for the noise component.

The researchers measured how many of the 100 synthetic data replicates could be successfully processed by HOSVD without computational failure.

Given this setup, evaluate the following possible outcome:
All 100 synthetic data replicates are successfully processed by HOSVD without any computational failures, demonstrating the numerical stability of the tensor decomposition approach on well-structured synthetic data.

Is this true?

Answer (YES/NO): NO